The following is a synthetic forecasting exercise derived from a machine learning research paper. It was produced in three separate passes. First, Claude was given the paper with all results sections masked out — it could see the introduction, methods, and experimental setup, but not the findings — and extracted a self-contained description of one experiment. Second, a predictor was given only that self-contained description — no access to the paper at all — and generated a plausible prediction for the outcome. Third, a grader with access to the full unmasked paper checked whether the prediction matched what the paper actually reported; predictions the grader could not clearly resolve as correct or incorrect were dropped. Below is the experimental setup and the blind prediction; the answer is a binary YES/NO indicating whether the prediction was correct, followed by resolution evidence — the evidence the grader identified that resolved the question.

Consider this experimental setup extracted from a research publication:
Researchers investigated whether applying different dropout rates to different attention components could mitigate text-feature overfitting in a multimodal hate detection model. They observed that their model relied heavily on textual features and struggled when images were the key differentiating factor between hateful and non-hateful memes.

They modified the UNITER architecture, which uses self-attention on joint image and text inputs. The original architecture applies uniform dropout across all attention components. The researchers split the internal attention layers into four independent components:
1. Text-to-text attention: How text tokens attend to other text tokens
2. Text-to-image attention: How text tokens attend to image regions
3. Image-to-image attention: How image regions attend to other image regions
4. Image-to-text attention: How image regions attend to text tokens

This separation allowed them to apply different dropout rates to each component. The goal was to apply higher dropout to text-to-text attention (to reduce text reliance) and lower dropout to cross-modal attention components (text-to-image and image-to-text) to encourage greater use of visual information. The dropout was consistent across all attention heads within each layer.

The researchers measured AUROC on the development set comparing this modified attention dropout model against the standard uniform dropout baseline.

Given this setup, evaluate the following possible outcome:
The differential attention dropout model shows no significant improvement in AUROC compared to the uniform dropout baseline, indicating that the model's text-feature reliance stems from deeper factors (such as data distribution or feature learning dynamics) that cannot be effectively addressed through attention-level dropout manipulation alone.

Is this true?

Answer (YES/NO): YES